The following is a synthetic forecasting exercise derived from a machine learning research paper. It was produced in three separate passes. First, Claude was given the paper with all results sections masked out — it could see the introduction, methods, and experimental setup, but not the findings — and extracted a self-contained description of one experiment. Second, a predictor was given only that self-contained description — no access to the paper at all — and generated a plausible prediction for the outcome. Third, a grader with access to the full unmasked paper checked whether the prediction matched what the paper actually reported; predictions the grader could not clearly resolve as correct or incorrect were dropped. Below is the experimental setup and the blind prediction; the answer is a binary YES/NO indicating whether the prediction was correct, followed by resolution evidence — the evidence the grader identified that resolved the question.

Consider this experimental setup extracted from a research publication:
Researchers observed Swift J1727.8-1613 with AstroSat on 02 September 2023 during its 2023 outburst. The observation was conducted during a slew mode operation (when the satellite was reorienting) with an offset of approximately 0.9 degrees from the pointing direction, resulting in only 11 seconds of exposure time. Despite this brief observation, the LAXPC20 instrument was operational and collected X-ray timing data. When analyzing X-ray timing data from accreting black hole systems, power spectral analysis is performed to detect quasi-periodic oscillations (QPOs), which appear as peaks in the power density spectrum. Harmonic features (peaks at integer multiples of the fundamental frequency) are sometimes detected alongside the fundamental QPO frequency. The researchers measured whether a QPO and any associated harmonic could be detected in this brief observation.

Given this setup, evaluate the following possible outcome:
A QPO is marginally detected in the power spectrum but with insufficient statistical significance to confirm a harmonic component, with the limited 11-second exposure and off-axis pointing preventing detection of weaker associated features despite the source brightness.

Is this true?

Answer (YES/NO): NO